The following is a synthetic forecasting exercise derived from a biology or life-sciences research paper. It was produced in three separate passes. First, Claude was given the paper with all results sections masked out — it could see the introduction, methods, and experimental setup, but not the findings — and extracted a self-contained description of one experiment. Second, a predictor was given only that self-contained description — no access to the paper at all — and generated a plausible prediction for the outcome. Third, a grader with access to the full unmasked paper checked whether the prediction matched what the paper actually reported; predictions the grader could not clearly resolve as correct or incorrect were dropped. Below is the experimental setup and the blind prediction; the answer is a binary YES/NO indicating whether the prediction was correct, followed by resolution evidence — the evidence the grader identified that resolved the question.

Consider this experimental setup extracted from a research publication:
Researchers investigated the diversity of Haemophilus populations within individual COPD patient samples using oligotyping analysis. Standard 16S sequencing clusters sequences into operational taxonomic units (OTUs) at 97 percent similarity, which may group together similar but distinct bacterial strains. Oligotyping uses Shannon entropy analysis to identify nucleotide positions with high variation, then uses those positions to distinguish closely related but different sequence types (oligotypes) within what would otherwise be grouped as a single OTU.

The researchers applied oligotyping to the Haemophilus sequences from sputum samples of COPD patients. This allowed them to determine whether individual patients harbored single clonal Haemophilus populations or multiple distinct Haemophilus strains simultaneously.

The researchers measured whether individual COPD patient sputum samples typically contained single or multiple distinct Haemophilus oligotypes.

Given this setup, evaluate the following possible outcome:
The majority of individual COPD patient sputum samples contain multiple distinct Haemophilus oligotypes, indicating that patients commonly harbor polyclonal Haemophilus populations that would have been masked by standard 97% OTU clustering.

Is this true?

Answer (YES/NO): NO